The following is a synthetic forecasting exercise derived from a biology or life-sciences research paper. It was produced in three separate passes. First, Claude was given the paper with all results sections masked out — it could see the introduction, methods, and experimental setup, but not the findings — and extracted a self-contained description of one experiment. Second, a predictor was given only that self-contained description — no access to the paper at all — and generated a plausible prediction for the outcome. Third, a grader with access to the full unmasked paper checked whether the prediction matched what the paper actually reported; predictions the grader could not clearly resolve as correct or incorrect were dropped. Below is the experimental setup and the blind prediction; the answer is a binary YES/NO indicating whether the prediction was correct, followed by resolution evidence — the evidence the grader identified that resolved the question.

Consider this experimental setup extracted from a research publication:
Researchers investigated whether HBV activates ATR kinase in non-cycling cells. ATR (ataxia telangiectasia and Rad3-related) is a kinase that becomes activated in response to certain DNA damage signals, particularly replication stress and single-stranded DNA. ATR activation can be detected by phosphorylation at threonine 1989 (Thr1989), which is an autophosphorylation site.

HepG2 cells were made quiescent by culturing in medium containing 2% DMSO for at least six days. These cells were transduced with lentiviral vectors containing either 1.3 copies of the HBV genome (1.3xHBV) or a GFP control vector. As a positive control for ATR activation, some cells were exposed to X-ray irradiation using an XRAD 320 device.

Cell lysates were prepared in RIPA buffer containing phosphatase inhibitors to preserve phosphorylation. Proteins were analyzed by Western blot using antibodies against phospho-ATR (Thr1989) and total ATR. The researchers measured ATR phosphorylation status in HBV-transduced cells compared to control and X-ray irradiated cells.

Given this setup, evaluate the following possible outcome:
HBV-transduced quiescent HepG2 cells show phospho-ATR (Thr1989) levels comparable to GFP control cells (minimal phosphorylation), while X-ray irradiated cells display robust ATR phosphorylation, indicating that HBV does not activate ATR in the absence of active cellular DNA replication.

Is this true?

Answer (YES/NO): NO